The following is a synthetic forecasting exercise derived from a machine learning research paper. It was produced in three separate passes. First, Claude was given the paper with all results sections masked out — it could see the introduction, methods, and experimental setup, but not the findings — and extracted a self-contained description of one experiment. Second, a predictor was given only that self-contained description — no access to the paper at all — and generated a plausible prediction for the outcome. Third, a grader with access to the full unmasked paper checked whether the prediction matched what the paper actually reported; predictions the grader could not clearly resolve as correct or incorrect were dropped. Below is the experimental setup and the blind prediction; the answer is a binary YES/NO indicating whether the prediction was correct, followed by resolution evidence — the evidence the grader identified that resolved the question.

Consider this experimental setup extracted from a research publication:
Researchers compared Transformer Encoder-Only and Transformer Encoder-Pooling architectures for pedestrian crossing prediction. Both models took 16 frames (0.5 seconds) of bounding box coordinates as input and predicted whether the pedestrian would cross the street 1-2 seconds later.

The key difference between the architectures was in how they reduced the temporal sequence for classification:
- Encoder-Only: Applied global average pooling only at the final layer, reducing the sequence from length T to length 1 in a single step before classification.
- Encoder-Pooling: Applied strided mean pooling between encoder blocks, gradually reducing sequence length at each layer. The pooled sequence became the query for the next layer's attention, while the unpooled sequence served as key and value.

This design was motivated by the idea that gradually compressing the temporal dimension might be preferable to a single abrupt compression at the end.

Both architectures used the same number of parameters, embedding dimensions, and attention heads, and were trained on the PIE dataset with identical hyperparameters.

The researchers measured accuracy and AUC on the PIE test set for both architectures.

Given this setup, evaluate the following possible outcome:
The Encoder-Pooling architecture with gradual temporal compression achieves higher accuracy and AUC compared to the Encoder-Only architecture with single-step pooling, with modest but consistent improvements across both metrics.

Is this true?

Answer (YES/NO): NO